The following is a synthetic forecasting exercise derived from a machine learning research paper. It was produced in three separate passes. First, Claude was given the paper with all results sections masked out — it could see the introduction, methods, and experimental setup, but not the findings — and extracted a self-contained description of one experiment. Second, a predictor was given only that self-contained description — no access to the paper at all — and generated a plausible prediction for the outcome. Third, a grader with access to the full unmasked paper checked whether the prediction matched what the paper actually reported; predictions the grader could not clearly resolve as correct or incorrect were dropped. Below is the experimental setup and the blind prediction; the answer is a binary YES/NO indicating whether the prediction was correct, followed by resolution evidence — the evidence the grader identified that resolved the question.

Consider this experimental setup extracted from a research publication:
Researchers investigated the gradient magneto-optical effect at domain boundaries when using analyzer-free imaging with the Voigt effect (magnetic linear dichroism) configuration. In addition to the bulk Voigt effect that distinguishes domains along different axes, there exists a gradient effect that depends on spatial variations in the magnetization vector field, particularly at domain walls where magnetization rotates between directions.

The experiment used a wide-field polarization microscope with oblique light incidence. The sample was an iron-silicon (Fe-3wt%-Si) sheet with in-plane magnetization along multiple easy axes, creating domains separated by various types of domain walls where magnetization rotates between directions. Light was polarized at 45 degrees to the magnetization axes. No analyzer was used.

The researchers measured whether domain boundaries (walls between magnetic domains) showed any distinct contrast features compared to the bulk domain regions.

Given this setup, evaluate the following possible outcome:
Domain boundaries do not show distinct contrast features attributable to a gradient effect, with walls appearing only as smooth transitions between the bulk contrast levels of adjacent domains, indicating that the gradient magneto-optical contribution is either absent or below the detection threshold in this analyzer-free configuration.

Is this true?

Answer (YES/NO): NO